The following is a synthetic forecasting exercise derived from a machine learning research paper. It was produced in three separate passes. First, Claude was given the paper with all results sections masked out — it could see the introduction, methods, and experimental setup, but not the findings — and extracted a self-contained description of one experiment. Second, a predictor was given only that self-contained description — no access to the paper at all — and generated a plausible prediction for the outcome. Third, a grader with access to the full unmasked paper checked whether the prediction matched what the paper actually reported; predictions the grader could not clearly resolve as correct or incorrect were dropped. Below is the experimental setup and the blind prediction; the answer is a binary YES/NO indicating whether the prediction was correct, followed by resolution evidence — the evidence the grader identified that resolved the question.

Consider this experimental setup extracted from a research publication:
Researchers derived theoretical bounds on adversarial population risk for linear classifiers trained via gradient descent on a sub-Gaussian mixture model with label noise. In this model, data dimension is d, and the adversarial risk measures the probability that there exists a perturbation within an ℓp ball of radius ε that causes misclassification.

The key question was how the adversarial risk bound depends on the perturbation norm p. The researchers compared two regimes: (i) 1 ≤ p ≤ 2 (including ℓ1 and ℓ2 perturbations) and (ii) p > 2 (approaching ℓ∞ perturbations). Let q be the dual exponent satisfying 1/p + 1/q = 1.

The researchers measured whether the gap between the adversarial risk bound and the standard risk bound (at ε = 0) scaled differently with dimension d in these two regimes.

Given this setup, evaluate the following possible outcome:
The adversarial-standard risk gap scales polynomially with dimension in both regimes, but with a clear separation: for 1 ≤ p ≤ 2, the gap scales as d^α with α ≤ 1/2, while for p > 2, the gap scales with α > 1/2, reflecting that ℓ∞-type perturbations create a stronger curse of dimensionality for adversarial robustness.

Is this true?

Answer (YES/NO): NO